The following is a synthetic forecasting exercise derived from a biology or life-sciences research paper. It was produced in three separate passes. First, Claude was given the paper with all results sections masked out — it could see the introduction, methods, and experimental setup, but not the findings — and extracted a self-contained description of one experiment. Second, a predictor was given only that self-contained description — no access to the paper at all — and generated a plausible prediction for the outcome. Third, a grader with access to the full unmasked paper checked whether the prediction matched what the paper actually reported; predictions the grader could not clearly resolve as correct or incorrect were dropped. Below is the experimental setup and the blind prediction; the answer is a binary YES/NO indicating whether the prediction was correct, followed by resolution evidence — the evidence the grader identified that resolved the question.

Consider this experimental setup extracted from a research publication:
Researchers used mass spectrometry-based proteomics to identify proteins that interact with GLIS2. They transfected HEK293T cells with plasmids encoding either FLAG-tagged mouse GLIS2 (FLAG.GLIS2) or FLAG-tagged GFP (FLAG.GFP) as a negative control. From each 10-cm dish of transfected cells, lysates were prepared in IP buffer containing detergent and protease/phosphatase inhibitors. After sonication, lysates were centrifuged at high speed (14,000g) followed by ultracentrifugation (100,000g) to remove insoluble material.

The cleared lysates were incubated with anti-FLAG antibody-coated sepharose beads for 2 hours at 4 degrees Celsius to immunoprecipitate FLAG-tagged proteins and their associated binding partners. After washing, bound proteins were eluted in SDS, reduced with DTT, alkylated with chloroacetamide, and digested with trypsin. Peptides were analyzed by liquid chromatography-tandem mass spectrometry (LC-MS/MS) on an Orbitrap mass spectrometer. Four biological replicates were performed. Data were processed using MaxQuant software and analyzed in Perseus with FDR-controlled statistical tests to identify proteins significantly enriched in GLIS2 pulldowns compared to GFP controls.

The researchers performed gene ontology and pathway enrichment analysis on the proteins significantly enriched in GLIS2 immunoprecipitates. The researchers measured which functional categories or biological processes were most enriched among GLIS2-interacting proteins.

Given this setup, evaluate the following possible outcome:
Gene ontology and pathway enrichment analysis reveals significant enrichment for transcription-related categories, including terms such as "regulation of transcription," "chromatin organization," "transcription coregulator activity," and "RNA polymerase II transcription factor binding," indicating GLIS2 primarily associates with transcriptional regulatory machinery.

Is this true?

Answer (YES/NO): NO